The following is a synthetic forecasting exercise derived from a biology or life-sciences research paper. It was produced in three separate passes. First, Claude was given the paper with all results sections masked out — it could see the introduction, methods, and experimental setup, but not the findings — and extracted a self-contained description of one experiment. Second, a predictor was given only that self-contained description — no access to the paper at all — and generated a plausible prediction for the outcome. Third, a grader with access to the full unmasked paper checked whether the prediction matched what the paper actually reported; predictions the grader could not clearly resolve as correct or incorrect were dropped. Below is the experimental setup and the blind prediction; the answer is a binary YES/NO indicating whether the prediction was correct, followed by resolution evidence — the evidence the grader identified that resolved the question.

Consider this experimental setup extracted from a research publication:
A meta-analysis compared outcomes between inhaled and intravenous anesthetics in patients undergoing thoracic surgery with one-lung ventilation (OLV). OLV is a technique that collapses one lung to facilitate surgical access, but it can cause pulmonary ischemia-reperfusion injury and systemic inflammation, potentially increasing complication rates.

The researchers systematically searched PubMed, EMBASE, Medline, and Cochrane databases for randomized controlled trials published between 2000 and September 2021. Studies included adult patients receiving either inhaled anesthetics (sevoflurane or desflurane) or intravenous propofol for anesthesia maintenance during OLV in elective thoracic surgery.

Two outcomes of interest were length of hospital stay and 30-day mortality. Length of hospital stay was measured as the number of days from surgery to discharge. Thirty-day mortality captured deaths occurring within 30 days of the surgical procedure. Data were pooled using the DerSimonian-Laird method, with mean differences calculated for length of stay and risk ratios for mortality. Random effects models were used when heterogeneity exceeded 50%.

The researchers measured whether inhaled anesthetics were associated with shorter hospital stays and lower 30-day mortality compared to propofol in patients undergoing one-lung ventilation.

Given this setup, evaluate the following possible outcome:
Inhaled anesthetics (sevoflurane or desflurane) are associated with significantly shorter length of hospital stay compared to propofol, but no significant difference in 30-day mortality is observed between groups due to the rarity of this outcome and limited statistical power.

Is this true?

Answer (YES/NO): NO